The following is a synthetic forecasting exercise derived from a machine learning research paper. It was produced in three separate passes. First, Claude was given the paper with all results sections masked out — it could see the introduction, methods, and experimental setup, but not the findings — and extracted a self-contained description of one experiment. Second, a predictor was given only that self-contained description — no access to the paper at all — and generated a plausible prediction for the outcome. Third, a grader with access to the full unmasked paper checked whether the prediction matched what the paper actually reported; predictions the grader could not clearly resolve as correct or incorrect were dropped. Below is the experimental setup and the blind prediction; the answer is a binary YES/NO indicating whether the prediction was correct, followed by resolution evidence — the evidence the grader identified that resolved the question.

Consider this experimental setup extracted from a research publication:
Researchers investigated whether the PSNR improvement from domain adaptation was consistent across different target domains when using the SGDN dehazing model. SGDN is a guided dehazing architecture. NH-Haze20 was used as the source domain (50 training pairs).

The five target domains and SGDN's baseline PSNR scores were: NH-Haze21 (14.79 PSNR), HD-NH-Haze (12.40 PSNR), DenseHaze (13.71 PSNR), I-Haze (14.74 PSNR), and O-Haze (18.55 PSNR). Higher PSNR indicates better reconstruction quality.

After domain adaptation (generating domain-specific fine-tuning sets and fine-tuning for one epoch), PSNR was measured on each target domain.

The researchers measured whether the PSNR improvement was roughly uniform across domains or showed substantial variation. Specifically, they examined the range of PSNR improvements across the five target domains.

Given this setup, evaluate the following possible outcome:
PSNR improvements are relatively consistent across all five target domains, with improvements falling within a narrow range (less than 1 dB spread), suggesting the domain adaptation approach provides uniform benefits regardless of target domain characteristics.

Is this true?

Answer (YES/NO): NO